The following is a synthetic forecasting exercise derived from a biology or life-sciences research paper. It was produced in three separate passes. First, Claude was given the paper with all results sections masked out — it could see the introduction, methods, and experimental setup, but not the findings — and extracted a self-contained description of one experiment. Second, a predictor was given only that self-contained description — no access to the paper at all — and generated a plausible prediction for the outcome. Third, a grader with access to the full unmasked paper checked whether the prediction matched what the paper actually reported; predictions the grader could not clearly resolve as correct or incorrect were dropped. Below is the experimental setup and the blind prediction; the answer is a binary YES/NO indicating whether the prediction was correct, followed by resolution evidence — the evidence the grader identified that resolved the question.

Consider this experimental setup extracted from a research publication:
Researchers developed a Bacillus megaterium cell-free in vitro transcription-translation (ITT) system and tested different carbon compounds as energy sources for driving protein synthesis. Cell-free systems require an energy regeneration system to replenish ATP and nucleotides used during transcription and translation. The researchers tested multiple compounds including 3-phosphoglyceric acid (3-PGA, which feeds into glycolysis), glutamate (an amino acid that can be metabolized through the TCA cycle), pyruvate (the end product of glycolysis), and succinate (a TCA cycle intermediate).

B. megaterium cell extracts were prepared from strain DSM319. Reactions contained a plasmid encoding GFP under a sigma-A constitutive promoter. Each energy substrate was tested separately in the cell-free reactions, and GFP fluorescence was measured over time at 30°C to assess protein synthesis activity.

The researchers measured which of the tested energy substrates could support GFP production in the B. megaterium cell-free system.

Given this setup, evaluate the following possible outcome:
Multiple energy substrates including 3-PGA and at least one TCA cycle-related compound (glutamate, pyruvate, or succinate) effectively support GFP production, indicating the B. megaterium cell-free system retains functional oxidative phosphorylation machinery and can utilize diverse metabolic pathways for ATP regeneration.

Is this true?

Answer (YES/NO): YES